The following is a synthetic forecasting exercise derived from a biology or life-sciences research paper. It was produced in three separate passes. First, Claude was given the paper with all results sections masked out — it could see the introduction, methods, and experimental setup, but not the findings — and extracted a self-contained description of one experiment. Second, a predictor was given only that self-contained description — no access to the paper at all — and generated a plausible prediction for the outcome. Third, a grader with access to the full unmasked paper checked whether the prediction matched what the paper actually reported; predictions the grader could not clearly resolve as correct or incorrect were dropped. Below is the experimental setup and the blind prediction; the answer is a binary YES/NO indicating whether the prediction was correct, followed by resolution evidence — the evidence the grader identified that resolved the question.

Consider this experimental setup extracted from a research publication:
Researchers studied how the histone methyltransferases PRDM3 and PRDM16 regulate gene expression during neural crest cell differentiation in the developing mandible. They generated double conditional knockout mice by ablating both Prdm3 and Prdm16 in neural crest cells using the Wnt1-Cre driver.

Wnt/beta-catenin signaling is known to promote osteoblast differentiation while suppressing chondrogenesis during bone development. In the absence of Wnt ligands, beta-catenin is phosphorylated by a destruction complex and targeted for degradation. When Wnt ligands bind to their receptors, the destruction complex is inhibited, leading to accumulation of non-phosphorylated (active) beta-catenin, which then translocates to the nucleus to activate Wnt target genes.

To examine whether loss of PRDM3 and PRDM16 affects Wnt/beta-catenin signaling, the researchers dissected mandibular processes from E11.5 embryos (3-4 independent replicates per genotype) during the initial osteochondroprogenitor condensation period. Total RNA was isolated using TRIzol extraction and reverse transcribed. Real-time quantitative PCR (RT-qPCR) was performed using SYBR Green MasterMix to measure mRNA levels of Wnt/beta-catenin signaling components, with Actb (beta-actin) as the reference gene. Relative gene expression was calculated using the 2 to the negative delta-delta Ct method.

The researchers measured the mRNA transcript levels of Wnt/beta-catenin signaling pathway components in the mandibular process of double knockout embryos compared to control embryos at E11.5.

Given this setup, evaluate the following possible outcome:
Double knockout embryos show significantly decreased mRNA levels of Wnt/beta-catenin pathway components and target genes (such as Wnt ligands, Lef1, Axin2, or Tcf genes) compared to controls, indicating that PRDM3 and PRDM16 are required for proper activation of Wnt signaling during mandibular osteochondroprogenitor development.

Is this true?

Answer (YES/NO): NO